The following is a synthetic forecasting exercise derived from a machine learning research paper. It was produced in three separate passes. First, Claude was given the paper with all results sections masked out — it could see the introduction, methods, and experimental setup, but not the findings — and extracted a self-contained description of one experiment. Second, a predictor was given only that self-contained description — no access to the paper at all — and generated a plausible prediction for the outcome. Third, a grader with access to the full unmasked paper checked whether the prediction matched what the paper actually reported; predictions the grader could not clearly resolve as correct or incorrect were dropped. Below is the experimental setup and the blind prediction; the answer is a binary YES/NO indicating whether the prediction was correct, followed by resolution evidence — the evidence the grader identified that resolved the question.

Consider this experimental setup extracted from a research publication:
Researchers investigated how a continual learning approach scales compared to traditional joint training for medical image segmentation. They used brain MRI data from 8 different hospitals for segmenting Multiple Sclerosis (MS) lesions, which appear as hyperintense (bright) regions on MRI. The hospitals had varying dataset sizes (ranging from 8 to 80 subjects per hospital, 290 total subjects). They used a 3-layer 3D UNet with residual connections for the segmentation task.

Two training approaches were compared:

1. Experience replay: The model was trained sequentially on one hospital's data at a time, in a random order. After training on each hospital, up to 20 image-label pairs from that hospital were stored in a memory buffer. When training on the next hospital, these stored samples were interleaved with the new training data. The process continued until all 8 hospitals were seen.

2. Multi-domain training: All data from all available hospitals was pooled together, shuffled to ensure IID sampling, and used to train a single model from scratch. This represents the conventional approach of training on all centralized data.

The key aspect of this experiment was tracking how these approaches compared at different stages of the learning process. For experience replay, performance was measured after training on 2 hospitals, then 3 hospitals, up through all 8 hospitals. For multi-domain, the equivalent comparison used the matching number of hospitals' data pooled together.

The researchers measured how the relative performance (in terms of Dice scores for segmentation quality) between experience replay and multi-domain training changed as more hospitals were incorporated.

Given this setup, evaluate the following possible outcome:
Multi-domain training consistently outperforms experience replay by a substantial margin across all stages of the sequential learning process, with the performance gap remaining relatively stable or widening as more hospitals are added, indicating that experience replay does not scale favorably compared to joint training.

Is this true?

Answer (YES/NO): NO